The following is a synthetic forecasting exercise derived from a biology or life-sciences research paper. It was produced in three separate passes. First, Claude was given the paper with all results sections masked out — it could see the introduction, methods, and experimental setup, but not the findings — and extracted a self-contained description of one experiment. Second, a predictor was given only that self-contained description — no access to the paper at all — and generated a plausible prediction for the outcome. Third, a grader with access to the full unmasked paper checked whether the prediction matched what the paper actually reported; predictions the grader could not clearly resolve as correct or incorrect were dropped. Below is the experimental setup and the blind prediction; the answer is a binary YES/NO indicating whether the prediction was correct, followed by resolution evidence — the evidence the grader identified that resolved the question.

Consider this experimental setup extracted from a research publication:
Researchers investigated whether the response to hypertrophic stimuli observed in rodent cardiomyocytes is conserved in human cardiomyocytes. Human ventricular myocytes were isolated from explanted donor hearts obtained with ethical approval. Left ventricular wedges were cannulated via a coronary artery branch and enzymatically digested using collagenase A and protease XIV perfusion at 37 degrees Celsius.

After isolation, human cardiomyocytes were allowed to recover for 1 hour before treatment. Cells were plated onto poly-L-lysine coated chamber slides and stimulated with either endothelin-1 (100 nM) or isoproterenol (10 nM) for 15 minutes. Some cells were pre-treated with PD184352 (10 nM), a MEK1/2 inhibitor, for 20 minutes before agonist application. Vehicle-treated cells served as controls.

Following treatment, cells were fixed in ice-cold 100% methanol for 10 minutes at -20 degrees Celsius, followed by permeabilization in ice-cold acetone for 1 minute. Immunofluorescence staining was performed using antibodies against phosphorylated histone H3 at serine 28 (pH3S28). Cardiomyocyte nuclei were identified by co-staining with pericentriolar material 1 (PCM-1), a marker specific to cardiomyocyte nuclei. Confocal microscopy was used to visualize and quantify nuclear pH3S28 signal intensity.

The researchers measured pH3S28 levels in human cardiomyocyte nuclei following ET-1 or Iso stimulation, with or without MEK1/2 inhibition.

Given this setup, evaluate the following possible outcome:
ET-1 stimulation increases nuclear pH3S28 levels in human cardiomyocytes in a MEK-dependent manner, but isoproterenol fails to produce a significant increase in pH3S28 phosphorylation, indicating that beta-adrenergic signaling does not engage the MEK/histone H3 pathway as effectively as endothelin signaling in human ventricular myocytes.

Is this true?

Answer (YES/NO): NO